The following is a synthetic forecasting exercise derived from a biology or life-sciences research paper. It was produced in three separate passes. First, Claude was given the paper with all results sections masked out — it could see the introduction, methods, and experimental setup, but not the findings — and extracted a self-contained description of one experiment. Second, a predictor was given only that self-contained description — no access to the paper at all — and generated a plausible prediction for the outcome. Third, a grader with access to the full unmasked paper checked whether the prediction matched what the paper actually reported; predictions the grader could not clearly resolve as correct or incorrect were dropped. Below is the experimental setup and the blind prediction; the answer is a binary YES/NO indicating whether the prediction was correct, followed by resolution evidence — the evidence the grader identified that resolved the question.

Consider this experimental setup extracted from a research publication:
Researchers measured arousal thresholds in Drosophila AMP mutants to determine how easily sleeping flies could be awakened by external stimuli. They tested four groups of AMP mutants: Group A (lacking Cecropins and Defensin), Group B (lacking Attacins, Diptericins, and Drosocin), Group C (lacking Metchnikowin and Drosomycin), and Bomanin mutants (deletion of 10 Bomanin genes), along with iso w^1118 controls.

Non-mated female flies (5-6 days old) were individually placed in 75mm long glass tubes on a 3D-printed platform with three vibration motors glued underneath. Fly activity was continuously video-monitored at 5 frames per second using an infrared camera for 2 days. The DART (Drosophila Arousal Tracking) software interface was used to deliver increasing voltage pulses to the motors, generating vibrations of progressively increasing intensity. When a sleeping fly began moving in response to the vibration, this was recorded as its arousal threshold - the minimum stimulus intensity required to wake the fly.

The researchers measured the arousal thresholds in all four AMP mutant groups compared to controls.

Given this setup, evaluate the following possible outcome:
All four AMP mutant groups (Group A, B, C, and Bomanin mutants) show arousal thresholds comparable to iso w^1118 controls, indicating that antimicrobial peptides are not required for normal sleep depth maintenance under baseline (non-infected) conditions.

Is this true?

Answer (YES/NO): NO